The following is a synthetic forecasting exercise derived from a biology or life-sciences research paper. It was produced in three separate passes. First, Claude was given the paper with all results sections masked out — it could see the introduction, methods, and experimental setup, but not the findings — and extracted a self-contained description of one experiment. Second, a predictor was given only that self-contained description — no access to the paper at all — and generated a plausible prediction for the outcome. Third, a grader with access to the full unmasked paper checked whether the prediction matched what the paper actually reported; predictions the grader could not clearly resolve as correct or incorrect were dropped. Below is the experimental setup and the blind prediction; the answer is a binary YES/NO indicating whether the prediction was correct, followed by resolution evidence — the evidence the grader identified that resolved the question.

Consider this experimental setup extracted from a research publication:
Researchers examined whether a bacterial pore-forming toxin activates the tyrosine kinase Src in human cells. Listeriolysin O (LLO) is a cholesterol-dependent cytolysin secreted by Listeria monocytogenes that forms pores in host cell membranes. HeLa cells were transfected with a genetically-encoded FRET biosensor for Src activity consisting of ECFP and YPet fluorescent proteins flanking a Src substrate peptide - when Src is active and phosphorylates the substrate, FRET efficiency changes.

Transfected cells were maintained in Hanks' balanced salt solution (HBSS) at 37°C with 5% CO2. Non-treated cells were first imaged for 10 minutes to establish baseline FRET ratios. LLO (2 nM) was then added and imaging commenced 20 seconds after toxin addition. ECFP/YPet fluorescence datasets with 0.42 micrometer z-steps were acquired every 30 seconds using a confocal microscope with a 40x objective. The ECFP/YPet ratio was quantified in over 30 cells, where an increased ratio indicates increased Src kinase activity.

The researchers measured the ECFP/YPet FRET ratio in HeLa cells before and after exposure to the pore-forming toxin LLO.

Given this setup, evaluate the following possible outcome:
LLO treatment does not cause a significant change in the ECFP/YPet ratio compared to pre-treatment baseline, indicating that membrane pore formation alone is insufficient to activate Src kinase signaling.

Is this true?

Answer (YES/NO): NO